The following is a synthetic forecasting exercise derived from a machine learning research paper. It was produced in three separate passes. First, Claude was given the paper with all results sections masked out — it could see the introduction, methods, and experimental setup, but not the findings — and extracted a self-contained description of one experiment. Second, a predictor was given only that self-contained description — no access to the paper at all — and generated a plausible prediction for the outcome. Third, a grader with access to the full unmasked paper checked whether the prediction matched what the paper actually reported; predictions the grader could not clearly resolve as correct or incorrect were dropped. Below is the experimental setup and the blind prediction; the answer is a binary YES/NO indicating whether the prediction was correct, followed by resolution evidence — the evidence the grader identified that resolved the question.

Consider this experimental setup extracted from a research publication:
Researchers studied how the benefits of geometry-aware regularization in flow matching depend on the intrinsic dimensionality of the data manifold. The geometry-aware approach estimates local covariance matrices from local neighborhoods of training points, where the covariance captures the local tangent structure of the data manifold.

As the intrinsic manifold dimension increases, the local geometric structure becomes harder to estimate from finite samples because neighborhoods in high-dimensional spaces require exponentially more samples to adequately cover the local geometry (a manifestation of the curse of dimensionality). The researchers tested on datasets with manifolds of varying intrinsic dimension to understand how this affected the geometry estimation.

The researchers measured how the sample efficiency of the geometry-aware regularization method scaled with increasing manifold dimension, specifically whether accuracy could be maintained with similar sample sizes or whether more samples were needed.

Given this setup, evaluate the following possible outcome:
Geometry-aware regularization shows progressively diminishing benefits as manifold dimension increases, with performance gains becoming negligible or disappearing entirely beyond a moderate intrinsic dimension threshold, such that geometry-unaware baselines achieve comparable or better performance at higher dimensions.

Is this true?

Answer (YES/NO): NO